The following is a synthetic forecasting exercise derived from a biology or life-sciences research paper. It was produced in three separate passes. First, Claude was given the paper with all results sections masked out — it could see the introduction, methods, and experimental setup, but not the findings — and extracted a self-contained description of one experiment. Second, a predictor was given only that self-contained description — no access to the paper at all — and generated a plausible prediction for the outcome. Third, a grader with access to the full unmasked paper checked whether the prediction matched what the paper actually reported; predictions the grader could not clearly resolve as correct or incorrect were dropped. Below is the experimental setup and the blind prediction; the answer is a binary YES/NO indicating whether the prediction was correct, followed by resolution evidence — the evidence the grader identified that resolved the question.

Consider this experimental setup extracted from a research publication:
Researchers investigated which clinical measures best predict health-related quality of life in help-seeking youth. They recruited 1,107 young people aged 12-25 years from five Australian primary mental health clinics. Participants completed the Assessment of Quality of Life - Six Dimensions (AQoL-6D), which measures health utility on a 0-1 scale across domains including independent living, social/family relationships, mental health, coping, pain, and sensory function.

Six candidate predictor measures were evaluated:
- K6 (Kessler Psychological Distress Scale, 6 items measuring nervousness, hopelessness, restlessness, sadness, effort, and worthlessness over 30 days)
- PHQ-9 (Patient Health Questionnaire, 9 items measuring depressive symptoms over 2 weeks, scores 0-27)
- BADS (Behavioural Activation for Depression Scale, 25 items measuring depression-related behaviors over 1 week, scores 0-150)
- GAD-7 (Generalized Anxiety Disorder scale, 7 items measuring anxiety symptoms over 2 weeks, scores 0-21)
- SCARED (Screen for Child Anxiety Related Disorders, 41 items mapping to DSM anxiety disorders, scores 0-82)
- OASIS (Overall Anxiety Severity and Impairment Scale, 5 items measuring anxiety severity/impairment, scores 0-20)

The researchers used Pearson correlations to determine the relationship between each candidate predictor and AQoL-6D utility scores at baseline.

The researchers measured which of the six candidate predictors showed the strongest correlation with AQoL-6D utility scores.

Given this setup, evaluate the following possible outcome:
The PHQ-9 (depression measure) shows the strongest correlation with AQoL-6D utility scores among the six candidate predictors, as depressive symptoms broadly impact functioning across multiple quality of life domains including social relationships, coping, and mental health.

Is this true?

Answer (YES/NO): YES